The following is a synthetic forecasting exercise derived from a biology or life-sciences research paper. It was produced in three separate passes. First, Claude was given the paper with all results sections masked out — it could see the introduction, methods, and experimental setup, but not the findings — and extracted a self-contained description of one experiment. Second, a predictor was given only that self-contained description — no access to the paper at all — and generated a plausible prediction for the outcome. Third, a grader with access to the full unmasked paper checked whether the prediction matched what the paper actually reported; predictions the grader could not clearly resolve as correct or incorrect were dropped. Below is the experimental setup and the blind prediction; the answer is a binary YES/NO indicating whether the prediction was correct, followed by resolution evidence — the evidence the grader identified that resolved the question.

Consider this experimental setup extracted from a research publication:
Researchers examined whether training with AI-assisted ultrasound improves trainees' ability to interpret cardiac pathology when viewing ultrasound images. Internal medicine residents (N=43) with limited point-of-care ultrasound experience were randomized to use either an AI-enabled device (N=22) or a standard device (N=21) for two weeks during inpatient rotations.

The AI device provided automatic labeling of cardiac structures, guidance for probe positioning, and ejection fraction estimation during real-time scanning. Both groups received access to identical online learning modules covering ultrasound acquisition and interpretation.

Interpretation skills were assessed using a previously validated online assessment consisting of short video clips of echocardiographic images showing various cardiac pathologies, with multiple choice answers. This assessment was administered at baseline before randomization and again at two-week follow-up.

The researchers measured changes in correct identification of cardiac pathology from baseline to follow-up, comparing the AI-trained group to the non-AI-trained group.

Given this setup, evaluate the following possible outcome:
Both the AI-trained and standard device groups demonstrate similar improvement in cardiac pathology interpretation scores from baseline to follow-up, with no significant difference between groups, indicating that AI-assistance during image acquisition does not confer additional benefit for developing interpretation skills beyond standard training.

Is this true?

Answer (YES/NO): NO